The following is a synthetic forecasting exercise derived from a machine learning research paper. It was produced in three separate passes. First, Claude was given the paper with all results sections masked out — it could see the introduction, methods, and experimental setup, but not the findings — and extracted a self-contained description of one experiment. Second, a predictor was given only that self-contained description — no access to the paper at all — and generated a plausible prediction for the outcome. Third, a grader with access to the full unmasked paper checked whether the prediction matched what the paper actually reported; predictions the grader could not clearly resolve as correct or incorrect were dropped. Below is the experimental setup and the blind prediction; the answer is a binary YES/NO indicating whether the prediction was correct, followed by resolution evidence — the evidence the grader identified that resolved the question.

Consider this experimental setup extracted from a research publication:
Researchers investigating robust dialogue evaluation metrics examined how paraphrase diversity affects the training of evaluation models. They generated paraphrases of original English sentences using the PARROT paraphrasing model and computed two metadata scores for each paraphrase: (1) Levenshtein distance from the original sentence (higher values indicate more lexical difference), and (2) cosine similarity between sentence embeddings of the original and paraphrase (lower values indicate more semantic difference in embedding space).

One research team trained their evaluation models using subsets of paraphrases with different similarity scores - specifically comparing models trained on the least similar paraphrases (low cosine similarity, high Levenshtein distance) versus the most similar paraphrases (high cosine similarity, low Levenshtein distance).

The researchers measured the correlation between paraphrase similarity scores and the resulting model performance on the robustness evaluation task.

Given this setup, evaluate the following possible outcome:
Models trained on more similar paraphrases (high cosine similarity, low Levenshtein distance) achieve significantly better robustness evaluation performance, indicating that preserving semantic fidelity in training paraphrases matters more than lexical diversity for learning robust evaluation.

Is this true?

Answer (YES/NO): NO